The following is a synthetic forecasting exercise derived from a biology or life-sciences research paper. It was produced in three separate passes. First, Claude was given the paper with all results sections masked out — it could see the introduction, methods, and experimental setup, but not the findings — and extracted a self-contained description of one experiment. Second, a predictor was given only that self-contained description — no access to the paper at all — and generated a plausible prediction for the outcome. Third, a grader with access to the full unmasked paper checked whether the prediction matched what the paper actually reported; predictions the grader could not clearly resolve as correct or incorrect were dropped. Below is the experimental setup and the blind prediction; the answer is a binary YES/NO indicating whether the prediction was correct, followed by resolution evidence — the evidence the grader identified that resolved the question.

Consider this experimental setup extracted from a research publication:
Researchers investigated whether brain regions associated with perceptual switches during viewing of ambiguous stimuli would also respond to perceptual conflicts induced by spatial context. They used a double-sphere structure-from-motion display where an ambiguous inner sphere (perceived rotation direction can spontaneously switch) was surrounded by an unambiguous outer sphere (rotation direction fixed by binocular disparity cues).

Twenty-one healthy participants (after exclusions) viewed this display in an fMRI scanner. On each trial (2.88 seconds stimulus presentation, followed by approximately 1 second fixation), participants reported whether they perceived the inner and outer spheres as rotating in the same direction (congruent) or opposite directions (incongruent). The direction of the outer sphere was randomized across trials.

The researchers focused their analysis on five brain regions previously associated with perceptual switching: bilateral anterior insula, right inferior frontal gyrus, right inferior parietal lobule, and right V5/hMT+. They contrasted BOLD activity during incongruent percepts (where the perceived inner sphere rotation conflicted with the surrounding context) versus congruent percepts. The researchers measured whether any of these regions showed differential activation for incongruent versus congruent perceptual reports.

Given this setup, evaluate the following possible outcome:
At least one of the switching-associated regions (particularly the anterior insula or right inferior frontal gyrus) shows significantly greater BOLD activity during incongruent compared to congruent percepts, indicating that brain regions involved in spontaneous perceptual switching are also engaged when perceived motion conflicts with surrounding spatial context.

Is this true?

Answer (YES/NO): YES